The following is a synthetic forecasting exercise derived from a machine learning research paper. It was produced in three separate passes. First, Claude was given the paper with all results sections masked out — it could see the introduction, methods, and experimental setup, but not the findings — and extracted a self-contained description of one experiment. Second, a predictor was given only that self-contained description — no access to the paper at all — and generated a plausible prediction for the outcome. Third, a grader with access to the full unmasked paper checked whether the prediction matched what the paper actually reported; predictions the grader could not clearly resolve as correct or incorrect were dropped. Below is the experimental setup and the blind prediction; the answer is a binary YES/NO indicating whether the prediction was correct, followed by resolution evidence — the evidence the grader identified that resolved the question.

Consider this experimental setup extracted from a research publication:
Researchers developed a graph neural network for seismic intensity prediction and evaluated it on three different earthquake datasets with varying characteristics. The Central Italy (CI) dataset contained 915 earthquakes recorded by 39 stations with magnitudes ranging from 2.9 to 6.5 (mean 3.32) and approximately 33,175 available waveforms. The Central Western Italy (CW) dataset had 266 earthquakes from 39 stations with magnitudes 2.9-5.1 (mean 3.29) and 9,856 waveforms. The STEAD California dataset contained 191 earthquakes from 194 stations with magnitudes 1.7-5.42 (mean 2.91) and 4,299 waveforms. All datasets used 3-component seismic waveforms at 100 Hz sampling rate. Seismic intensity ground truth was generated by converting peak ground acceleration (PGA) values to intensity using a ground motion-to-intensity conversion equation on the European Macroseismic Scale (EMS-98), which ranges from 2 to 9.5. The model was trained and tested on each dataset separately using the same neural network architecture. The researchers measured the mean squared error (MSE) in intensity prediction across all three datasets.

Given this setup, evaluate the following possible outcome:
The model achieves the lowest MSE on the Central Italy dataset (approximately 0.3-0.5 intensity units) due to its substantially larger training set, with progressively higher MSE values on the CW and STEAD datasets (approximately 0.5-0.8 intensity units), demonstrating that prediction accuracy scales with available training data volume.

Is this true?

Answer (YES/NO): NO